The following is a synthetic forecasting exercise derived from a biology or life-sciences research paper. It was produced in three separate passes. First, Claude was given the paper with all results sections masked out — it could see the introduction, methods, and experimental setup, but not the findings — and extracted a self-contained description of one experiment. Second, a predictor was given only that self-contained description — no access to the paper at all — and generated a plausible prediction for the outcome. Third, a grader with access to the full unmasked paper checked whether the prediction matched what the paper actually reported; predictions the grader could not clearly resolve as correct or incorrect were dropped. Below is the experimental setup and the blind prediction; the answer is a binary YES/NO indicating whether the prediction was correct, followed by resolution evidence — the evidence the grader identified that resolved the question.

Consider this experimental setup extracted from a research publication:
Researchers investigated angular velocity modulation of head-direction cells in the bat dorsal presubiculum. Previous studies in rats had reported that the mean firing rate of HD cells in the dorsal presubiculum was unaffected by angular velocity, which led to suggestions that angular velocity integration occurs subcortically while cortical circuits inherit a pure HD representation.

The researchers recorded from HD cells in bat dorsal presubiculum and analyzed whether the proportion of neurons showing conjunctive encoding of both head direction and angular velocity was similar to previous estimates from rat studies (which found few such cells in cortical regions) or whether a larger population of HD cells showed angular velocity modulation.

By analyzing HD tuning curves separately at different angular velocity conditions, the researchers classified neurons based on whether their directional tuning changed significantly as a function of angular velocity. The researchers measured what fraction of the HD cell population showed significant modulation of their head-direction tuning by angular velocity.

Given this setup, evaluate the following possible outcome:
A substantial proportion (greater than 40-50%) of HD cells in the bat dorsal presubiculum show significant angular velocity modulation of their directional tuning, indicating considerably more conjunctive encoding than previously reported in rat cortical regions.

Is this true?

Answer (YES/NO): YES